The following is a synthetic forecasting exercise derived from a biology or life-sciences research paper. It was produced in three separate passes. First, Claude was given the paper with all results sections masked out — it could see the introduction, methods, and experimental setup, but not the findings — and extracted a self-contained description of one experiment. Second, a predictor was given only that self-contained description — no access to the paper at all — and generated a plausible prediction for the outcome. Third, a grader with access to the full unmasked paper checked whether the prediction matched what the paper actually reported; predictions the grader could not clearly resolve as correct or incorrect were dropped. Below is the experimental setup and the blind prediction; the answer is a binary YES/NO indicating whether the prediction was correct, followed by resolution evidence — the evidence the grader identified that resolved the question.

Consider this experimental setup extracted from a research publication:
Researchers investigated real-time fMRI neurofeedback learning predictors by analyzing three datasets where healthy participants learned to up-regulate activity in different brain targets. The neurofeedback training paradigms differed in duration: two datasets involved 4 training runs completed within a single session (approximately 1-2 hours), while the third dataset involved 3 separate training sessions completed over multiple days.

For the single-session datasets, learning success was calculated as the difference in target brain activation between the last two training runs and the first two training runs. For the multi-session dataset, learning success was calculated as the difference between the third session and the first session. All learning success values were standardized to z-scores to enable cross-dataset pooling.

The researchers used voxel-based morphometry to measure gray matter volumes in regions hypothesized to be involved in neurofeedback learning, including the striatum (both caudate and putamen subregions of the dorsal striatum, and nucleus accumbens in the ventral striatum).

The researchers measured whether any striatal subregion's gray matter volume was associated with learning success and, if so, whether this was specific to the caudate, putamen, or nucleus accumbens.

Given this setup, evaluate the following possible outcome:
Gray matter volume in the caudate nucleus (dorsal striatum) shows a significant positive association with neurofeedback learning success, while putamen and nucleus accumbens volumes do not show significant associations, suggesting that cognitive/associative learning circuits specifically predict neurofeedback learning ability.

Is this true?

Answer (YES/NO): NO